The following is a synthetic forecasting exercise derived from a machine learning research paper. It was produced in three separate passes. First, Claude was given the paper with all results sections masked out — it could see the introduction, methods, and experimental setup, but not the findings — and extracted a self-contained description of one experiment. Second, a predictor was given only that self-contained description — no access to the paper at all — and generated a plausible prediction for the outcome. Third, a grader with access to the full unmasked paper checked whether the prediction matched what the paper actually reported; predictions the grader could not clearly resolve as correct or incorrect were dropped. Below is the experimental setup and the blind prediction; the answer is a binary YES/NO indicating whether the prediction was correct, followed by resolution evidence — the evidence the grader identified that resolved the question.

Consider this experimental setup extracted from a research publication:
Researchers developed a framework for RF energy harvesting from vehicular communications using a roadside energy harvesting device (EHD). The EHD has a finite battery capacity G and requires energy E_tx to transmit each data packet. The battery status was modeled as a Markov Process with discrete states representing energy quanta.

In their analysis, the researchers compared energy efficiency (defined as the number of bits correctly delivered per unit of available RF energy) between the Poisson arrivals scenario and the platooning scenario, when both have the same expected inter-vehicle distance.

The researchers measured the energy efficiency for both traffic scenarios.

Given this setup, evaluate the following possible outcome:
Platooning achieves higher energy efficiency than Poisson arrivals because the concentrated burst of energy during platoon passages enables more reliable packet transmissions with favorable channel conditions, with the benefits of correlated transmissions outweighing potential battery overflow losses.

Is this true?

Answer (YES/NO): NO